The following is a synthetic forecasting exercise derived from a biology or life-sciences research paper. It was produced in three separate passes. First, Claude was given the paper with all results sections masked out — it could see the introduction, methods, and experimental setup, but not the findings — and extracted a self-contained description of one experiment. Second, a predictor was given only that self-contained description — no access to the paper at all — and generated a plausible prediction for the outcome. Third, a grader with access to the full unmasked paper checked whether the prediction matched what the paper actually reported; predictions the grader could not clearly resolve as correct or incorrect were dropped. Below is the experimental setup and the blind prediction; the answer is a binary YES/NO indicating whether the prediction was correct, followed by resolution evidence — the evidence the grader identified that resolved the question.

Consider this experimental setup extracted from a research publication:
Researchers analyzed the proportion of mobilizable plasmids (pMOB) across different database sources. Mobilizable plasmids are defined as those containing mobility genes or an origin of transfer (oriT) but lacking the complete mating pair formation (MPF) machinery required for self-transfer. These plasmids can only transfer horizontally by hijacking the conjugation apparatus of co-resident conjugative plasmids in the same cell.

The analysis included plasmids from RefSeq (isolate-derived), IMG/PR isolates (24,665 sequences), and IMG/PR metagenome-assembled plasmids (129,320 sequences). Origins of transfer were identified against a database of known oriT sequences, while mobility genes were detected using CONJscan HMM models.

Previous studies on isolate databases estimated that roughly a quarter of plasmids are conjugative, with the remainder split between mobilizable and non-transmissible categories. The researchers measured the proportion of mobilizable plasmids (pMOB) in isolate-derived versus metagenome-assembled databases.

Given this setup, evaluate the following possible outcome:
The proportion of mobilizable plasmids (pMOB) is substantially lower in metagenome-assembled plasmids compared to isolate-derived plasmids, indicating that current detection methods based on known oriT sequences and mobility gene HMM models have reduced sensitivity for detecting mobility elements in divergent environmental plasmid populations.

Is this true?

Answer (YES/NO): NO